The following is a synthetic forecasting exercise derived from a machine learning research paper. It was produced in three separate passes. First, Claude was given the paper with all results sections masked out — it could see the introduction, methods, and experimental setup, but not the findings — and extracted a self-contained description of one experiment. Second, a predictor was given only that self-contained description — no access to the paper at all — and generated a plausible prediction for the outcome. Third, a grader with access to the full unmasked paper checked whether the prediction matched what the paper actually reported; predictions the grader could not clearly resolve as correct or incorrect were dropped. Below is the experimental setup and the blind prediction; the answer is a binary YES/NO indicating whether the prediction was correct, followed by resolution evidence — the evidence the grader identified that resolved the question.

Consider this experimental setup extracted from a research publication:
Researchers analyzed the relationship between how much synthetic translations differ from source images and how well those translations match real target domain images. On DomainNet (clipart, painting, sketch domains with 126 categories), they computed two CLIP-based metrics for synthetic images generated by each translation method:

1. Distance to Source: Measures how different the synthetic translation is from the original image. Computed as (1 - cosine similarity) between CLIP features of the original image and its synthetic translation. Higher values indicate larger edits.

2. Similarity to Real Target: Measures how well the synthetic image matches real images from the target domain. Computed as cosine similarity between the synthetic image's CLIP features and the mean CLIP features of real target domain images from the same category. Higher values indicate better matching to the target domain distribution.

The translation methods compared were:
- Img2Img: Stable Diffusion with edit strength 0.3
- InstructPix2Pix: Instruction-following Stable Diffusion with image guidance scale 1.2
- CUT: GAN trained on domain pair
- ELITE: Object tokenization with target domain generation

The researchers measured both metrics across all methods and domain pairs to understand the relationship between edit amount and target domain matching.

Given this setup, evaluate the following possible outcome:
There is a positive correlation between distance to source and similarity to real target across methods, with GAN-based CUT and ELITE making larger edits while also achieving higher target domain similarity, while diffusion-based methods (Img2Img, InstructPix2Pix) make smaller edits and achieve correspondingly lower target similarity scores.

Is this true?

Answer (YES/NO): NO